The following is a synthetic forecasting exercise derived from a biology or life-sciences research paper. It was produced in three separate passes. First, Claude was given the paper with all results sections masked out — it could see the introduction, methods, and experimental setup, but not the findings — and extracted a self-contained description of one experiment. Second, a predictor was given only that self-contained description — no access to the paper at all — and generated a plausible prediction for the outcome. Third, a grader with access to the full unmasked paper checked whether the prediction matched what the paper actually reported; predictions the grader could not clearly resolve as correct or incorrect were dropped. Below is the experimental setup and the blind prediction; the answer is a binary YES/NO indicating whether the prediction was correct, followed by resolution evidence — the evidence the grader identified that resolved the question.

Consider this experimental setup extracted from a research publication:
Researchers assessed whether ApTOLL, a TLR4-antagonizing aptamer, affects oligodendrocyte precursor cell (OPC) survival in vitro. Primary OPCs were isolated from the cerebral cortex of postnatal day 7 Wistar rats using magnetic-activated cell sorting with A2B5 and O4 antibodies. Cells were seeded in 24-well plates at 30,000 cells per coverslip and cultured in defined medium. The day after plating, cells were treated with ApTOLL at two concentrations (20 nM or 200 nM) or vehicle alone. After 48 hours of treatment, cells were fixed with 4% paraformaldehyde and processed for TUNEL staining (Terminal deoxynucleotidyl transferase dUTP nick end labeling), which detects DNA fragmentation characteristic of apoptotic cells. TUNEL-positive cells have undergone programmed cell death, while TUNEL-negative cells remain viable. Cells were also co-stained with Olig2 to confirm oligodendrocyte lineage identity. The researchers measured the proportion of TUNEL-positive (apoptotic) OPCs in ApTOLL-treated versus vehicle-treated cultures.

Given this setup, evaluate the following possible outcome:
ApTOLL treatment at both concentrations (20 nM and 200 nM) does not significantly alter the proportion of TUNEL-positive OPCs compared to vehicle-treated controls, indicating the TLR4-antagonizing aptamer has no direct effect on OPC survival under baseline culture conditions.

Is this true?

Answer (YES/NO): YES